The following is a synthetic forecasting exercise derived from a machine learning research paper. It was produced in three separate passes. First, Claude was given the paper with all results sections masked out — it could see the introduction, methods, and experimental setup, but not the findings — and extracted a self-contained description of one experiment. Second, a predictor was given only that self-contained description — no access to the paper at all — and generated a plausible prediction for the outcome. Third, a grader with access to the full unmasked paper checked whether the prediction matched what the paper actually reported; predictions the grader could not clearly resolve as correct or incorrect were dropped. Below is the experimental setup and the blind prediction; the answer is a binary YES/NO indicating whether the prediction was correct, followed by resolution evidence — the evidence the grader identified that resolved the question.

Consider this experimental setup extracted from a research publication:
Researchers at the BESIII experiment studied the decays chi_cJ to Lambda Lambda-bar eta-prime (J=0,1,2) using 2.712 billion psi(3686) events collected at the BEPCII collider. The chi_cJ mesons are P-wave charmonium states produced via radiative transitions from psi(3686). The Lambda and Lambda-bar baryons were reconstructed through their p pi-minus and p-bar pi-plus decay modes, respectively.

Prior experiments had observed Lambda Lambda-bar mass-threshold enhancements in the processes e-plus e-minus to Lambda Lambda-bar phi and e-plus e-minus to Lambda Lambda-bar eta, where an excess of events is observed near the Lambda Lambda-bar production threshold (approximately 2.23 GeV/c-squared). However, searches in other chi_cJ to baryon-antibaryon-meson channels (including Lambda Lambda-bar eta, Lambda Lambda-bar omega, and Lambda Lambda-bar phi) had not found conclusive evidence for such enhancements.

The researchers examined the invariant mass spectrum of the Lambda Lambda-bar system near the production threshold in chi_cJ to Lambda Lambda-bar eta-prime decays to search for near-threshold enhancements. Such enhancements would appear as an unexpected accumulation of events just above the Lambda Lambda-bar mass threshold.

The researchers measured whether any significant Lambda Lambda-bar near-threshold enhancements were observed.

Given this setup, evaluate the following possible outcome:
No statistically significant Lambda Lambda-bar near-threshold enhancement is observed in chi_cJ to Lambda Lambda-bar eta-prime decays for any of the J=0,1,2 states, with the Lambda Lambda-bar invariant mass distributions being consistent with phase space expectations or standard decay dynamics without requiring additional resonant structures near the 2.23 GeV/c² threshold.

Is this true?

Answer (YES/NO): YES